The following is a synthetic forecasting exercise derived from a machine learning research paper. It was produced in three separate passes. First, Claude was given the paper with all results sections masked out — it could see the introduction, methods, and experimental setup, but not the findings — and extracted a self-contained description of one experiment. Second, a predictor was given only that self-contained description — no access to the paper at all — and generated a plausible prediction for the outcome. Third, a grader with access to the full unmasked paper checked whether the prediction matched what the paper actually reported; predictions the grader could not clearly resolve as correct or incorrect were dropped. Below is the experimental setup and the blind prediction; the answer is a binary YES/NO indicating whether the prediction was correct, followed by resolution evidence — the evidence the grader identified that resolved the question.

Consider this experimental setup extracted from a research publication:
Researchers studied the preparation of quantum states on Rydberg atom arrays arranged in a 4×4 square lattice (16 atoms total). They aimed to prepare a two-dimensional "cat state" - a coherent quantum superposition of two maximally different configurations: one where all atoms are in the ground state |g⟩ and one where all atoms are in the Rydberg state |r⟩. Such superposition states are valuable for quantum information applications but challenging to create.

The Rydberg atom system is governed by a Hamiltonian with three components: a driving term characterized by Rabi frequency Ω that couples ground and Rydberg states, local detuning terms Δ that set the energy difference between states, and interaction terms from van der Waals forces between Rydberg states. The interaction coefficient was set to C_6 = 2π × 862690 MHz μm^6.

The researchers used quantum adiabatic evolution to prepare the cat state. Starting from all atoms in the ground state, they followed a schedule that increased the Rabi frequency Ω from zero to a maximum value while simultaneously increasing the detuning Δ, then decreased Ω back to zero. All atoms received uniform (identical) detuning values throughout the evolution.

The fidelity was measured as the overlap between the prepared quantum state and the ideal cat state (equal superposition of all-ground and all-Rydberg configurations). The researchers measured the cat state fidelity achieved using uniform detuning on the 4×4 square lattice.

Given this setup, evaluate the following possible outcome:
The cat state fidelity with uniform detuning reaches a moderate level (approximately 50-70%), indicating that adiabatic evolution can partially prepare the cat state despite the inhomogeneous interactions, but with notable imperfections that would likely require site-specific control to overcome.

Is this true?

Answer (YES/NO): YES